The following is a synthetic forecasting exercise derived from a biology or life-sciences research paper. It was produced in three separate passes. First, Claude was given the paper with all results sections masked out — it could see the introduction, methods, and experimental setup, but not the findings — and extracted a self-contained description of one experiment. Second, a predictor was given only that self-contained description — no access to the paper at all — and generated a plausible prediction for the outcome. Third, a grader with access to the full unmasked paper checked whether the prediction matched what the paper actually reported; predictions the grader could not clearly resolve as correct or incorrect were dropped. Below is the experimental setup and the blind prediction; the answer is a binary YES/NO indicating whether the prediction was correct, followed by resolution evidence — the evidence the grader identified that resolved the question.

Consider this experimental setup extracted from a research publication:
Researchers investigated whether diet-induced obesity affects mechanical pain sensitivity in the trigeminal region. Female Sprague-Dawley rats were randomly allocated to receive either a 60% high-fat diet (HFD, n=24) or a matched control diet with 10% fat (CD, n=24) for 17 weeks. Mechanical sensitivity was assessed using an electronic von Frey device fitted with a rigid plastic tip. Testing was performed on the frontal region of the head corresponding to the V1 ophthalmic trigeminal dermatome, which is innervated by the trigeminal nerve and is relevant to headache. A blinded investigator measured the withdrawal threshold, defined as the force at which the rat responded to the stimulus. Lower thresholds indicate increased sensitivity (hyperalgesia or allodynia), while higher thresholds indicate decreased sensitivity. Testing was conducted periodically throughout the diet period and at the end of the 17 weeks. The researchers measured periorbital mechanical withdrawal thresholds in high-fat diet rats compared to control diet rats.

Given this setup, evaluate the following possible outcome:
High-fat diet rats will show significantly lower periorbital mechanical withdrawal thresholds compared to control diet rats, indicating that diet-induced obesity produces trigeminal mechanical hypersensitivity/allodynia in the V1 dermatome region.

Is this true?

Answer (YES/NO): YES